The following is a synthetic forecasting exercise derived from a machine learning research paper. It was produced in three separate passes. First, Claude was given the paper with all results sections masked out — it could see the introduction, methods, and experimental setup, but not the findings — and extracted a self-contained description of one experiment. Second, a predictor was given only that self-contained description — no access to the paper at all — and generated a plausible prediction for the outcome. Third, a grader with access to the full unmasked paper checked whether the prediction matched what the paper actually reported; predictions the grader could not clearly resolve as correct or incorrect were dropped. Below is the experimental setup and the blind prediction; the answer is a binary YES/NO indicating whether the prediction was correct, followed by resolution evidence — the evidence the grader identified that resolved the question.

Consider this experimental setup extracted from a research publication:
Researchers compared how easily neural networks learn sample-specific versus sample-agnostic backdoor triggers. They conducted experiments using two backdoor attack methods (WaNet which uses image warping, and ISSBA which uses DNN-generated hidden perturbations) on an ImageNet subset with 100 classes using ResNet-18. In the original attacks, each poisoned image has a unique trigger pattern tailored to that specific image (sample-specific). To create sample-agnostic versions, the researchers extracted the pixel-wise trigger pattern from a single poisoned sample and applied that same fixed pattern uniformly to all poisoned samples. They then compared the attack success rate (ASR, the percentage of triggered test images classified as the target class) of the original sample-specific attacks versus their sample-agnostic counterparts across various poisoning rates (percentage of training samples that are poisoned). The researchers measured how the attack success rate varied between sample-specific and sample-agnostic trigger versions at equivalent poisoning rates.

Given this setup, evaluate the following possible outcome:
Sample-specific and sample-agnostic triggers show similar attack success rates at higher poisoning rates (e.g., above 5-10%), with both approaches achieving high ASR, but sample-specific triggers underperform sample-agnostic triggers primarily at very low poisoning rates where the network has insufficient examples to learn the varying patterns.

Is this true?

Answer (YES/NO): NO